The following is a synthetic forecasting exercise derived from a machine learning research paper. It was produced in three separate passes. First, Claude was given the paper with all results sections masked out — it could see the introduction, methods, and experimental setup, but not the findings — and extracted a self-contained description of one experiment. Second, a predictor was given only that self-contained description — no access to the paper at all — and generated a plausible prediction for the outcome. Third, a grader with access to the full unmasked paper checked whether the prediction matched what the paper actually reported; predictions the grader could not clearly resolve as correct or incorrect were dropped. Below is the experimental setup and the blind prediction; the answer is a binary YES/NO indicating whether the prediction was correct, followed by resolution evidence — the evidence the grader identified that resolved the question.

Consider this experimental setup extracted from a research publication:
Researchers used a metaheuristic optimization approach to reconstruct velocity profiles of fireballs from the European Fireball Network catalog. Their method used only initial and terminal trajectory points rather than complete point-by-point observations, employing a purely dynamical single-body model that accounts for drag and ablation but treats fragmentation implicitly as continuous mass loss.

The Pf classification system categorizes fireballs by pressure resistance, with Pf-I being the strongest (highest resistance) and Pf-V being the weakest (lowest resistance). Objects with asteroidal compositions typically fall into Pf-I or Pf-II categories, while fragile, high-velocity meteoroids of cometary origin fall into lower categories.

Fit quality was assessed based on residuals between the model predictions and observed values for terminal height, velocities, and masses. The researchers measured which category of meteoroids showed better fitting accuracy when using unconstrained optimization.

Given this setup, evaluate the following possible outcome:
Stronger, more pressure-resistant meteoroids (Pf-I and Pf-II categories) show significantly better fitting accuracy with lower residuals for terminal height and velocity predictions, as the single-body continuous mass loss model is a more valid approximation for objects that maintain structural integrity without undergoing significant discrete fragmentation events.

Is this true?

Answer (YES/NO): YES